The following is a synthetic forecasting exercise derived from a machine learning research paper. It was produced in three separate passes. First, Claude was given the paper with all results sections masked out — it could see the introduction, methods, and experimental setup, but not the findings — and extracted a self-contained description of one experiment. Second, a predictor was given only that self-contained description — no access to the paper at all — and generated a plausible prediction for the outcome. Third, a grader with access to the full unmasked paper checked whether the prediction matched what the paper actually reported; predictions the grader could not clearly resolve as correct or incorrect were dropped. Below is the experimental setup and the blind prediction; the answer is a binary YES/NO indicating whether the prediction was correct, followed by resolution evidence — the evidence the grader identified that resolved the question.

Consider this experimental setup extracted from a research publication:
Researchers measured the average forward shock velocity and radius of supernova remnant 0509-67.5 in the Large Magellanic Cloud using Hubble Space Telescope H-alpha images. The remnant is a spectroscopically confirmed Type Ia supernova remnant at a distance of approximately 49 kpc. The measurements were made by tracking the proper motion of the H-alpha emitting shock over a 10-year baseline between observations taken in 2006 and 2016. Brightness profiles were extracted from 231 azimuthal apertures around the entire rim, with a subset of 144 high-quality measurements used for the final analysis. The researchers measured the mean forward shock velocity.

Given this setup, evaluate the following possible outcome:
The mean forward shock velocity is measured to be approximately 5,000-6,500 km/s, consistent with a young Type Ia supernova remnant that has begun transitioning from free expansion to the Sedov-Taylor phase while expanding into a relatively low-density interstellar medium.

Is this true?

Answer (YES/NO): YES